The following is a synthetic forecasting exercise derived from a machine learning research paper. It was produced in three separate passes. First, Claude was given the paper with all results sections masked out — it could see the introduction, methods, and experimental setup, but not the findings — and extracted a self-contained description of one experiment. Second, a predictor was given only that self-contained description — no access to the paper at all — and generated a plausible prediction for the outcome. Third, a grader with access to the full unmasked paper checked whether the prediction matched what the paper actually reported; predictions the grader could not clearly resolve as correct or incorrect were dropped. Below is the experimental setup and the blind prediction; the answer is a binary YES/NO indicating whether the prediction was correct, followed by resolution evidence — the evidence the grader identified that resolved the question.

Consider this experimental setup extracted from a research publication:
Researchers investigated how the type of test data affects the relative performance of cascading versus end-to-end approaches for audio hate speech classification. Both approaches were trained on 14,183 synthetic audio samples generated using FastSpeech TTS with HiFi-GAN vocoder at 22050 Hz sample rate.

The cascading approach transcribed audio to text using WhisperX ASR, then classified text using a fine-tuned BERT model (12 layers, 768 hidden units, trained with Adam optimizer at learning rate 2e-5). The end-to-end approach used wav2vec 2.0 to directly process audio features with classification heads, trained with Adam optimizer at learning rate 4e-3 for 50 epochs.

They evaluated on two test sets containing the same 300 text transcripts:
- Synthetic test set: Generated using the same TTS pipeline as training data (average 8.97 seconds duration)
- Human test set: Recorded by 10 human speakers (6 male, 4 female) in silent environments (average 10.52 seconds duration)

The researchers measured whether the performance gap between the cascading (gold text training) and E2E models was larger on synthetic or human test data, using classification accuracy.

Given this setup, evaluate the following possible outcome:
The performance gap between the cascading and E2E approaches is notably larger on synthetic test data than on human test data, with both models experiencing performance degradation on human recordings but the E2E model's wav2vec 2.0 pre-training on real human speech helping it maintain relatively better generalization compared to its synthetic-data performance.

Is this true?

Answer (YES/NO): NO